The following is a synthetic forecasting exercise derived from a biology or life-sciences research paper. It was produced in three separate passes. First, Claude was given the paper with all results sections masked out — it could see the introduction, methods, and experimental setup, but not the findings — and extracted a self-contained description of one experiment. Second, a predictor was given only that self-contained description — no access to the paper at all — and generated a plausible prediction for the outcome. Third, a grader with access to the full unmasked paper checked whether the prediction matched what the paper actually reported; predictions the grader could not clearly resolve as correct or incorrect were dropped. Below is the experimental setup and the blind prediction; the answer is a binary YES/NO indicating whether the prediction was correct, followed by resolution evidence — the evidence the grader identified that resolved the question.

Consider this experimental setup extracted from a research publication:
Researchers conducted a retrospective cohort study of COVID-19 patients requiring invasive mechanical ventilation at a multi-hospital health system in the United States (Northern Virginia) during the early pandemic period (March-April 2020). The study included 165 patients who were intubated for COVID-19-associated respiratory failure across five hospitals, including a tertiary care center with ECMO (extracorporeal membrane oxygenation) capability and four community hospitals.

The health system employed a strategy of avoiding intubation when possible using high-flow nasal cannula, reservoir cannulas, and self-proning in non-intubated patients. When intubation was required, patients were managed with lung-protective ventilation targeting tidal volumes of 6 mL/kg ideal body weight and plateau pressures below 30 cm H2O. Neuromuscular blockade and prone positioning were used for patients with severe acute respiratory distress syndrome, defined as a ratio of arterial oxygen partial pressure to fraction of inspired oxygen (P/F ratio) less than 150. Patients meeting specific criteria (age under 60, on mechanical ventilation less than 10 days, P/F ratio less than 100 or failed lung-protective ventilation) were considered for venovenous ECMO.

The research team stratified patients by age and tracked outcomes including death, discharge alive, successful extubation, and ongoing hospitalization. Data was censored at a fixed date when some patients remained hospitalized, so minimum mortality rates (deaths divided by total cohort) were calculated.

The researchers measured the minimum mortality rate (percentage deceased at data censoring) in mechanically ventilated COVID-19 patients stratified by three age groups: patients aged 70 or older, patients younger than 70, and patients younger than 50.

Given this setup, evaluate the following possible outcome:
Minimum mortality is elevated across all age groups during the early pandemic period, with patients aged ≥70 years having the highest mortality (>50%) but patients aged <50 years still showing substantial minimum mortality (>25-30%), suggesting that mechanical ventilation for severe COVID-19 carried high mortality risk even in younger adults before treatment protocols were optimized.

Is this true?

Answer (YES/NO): NO